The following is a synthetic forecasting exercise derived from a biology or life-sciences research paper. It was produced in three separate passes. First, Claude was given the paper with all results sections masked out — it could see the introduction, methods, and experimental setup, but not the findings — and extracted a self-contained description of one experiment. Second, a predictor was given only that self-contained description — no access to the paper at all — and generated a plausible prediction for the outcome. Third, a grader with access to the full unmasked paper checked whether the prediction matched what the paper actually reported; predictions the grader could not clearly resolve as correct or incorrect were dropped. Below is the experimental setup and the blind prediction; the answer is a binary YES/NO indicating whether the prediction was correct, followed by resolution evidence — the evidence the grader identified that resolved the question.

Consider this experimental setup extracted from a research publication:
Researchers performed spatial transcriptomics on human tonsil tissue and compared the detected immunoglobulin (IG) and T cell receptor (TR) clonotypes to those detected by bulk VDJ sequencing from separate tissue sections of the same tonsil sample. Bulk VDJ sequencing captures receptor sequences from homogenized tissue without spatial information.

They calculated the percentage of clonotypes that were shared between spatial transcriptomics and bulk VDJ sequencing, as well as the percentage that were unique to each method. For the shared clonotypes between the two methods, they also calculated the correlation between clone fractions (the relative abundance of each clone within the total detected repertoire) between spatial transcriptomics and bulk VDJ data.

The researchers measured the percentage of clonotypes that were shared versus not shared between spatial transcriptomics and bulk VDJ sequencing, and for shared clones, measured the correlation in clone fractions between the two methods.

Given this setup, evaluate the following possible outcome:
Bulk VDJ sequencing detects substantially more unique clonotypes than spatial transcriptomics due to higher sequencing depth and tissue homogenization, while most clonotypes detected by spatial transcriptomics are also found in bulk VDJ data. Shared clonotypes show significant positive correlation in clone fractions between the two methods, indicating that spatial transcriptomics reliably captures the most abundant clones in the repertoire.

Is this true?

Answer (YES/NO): NO